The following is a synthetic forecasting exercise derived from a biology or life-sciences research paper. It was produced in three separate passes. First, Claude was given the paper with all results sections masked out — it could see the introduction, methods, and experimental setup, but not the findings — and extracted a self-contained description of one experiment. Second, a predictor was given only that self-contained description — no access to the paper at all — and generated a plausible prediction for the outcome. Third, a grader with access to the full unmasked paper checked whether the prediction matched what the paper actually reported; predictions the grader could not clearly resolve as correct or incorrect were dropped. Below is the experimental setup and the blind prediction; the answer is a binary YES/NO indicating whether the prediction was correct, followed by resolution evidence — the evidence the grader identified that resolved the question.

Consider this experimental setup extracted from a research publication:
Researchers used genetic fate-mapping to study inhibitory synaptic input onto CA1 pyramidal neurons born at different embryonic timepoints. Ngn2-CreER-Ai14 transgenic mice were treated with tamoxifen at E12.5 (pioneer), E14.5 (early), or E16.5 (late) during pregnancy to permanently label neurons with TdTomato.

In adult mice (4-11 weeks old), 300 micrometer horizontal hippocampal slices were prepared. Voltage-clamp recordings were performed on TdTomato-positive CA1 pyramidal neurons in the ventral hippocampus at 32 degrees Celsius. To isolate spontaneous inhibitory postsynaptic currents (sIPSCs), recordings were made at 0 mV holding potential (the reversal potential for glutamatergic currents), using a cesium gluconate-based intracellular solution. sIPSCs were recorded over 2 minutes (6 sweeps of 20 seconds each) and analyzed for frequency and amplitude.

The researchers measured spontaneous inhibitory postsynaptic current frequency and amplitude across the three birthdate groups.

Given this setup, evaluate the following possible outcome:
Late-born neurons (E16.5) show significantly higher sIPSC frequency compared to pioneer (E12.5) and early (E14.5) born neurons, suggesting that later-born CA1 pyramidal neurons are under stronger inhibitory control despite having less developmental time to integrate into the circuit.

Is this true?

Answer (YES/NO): NO